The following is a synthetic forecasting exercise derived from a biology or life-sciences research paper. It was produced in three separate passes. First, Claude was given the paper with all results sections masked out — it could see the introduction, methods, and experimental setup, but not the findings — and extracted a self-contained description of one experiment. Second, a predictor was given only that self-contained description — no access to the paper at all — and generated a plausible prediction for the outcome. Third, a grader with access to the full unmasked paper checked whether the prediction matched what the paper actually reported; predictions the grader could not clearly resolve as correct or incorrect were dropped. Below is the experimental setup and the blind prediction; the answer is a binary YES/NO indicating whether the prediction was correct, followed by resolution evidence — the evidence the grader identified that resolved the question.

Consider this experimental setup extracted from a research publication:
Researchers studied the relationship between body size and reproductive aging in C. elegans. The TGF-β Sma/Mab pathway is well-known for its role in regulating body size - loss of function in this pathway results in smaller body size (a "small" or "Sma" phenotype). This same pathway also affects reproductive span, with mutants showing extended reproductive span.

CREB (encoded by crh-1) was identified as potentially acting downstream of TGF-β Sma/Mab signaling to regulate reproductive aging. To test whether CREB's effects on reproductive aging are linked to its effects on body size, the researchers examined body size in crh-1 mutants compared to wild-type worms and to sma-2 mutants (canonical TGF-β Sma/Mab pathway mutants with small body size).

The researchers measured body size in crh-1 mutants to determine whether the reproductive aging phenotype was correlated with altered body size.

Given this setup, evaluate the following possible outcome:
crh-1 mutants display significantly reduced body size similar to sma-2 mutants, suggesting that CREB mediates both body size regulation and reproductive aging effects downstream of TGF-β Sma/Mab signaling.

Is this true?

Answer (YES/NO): NO